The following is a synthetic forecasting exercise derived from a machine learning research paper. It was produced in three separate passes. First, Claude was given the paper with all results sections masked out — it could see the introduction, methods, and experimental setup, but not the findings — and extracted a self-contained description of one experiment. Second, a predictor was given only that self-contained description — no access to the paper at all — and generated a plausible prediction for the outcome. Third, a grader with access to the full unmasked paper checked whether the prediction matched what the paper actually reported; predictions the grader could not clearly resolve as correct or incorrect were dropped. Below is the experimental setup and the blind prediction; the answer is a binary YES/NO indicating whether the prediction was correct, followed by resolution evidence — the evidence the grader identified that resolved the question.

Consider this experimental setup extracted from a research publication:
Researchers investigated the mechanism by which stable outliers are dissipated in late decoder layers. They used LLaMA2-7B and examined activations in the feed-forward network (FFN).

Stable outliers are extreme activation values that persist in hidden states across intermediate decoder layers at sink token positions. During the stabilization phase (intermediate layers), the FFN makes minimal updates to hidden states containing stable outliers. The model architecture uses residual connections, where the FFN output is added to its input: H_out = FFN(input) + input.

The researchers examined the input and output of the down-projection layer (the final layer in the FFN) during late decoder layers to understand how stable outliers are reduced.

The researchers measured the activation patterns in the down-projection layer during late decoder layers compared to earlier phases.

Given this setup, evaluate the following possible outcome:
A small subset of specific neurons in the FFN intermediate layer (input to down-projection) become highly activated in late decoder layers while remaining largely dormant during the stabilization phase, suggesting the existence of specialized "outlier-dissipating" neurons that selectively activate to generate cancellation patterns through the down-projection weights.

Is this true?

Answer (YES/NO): NO